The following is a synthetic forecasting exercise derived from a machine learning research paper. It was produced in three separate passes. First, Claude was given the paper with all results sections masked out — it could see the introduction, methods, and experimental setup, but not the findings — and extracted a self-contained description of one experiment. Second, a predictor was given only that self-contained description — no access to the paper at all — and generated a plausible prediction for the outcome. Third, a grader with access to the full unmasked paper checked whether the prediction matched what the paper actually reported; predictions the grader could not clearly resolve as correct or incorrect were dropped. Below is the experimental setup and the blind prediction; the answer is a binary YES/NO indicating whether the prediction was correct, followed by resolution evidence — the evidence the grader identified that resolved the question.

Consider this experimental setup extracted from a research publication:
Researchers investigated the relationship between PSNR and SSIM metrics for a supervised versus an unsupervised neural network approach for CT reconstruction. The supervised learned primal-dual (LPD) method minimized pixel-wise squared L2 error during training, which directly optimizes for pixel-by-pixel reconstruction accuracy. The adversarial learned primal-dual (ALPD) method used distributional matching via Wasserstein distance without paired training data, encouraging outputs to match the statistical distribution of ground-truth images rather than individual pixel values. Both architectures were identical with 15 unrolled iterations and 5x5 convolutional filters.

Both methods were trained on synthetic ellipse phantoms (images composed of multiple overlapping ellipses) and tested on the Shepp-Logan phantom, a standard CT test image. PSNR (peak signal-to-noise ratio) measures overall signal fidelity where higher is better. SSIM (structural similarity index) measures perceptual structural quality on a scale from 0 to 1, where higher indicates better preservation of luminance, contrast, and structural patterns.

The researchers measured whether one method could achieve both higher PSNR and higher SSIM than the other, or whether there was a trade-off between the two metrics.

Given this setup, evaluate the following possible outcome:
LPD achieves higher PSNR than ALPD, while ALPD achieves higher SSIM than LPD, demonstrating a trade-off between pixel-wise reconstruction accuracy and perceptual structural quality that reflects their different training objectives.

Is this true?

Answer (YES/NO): NO